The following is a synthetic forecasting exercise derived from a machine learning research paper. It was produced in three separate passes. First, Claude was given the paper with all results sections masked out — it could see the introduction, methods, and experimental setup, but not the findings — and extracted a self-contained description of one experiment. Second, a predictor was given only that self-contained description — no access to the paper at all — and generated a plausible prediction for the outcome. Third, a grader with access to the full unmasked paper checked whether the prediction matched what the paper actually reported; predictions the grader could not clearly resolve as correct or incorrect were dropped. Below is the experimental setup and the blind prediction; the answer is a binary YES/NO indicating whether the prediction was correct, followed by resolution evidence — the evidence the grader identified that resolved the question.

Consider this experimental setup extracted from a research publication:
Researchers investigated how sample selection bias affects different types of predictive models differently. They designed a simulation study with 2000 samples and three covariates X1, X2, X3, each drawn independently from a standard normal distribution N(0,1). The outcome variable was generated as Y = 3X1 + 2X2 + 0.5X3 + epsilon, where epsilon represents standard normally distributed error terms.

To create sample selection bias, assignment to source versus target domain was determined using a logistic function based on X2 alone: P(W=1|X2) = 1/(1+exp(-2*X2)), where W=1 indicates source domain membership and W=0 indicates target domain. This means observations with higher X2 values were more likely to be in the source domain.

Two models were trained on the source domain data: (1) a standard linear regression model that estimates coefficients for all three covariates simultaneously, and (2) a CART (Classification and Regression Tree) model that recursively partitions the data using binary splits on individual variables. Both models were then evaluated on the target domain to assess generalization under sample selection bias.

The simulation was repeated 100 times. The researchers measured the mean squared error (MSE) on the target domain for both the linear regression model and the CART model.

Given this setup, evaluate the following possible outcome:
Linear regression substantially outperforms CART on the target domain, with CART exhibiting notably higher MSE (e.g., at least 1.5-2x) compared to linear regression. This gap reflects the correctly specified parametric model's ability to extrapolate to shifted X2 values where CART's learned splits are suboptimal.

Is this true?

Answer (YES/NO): YES